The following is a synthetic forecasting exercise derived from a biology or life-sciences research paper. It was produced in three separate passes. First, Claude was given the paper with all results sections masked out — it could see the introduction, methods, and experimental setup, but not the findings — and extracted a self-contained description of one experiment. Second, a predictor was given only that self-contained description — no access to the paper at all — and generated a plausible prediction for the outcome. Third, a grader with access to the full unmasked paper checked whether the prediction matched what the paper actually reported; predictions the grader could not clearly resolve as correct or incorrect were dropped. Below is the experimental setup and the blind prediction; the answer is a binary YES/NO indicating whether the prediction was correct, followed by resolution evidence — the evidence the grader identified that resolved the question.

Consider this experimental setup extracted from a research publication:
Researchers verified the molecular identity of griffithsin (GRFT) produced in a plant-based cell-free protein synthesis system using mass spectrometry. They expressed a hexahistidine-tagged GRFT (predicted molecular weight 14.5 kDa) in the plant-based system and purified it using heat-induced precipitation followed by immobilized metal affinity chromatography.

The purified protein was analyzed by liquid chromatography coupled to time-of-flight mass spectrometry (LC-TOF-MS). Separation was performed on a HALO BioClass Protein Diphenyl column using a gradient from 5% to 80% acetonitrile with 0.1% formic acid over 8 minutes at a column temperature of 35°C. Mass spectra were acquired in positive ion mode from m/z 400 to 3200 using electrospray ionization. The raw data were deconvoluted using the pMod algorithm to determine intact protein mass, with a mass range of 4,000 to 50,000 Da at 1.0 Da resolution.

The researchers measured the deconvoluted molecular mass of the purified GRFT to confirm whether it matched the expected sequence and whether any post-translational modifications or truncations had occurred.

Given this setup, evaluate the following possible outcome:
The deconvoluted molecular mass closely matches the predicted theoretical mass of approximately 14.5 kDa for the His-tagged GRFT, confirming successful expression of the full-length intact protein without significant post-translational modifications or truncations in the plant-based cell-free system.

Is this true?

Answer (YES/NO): NO